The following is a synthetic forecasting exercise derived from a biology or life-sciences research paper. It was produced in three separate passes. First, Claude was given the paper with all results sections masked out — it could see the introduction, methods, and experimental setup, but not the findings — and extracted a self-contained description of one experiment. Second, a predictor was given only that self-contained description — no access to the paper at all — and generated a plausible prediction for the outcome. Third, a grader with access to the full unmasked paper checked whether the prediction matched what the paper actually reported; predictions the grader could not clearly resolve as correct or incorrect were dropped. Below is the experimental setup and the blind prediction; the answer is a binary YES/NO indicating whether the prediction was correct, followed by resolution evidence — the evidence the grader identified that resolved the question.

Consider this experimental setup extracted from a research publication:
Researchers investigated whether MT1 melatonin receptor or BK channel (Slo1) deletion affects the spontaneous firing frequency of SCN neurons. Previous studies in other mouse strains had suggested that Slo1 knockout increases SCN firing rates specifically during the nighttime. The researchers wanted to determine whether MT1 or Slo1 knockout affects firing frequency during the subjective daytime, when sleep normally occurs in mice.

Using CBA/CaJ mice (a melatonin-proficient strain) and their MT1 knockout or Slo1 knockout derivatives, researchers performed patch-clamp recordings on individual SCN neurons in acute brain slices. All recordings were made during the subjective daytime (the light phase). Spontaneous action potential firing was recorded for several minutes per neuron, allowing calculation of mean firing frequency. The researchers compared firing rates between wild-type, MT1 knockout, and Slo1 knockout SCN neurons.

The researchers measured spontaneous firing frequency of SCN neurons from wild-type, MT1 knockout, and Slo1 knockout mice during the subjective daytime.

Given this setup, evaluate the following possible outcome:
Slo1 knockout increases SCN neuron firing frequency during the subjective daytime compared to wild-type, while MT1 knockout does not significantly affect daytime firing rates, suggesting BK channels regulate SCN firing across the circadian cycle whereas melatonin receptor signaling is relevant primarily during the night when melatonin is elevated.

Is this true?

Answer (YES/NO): NO